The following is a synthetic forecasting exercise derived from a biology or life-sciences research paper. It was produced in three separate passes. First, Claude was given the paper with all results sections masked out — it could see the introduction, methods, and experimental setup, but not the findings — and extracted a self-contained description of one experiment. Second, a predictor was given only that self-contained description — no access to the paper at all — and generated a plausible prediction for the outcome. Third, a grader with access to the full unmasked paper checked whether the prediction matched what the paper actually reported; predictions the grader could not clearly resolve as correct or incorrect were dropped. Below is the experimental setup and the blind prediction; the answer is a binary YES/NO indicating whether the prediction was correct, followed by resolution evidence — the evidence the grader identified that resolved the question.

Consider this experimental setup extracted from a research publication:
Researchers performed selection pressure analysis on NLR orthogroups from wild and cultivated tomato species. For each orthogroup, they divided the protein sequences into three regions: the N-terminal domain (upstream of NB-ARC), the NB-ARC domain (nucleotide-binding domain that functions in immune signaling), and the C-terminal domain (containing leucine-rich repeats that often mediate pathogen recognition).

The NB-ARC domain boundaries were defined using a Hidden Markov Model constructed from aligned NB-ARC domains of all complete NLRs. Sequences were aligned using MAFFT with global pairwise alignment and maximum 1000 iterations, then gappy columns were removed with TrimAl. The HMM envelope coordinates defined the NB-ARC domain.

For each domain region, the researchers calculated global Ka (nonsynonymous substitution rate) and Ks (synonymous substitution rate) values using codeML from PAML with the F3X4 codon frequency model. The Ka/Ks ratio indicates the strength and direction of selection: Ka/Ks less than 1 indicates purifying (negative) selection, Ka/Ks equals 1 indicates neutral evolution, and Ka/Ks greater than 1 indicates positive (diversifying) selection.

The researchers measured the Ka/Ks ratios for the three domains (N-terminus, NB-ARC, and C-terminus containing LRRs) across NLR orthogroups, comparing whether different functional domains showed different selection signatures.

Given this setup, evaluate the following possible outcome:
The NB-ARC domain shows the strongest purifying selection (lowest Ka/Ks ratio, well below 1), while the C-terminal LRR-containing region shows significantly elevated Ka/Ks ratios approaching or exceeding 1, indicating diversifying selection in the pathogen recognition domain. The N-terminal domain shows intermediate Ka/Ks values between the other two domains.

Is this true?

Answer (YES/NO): NO